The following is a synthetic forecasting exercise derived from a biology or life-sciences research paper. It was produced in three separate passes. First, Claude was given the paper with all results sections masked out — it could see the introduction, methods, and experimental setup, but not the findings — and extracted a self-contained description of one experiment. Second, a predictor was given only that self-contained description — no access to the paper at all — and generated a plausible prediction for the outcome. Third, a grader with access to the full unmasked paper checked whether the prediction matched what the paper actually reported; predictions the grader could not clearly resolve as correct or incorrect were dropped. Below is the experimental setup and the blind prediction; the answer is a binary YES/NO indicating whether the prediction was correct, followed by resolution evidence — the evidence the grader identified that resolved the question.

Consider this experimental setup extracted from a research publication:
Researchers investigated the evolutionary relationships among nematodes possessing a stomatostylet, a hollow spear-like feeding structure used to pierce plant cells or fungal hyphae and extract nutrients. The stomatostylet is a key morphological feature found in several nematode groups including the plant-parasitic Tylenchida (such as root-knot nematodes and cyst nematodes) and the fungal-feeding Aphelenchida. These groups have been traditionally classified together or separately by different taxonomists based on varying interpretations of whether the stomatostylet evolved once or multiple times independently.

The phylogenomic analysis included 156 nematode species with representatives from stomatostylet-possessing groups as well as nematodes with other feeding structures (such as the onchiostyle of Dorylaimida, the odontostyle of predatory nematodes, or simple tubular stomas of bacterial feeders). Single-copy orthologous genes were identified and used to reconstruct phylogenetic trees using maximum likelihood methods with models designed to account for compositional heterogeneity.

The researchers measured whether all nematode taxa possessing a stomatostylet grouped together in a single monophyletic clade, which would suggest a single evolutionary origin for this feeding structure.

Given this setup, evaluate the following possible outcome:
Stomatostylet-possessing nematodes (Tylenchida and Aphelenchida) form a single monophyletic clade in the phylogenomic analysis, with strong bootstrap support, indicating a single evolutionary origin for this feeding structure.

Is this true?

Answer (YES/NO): YES